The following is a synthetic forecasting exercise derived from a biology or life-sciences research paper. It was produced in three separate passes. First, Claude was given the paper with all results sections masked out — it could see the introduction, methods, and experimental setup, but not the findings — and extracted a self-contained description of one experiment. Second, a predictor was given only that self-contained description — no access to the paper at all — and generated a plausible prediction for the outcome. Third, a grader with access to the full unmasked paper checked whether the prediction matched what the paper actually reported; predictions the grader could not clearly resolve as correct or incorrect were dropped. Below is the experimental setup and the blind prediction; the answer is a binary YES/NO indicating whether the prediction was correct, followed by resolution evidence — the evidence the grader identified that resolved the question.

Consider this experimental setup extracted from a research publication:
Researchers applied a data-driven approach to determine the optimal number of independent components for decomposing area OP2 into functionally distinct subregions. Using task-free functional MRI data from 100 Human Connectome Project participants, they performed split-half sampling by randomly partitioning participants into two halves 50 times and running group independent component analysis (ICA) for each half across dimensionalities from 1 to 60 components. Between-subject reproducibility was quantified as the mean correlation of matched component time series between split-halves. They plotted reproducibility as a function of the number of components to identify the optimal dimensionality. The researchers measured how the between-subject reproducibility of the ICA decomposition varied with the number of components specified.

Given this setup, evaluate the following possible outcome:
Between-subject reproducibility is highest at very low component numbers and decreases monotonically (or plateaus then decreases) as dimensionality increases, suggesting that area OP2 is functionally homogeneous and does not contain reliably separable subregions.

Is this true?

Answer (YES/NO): NO